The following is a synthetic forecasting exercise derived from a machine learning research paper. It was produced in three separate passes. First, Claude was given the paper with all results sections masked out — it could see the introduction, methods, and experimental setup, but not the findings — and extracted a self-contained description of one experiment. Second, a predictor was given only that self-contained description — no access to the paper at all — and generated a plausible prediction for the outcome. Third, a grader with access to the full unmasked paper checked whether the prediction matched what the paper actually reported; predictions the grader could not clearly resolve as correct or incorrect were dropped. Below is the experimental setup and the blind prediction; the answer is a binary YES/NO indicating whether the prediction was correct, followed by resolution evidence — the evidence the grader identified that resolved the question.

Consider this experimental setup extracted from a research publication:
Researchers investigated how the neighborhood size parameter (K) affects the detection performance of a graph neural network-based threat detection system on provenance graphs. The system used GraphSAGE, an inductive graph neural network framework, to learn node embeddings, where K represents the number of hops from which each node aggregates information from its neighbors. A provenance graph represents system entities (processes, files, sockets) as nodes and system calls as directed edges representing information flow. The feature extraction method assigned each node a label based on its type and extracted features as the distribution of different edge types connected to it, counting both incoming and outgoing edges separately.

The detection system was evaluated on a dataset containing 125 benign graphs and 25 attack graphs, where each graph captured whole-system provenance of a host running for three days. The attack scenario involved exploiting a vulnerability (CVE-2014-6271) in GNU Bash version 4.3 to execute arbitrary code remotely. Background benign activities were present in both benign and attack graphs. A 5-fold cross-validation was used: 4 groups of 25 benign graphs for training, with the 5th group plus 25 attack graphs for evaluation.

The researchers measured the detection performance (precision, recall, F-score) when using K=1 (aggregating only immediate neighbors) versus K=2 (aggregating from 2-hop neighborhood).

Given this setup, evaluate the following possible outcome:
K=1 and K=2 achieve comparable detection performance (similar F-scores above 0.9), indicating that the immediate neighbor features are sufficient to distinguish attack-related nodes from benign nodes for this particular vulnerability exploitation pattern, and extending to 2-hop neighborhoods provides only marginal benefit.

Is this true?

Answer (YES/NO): NO